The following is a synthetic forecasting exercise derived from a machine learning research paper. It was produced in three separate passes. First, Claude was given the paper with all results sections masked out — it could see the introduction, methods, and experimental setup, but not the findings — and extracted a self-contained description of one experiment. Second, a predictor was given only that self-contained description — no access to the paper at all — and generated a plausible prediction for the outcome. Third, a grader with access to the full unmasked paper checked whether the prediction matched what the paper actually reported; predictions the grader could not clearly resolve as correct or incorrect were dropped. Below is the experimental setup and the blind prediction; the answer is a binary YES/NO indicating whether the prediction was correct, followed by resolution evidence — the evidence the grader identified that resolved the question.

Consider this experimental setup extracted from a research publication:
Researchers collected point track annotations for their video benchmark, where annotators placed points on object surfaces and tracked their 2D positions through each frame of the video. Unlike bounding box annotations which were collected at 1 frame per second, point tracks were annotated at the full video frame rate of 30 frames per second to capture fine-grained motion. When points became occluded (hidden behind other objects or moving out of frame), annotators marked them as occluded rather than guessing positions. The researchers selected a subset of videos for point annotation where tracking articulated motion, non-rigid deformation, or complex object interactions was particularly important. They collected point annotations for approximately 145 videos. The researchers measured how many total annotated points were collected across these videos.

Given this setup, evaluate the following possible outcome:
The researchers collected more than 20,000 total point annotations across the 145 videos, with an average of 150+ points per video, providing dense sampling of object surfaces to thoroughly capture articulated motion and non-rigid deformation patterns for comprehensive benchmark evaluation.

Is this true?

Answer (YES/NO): NO